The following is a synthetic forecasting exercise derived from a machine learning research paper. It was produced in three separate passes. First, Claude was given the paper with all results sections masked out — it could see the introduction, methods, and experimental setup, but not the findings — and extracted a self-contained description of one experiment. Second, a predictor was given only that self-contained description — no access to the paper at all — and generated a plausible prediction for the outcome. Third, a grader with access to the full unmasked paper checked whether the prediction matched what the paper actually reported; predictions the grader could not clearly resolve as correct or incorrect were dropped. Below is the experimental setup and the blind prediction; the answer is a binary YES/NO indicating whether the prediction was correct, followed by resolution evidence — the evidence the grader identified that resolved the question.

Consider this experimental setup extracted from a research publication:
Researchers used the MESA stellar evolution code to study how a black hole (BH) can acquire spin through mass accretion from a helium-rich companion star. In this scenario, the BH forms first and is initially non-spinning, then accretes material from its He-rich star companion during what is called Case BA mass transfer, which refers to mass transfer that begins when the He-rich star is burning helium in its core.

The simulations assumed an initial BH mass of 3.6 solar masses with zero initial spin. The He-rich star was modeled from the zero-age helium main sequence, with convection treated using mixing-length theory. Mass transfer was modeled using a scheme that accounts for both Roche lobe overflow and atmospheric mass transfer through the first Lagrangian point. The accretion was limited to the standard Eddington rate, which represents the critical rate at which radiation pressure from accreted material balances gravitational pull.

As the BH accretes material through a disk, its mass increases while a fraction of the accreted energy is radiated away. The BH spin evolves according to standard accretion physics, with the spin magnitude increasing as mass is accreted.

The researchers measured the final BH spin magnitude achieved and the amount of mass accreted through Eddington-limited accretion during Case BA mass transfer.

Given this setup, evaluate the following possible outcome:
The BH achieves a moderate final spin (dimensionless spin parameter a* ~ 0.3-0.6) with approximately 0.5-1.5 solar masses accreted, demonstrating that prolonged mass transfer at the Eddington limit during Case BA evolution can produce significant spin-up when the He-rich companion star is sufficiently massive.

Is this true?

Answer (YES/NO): NO